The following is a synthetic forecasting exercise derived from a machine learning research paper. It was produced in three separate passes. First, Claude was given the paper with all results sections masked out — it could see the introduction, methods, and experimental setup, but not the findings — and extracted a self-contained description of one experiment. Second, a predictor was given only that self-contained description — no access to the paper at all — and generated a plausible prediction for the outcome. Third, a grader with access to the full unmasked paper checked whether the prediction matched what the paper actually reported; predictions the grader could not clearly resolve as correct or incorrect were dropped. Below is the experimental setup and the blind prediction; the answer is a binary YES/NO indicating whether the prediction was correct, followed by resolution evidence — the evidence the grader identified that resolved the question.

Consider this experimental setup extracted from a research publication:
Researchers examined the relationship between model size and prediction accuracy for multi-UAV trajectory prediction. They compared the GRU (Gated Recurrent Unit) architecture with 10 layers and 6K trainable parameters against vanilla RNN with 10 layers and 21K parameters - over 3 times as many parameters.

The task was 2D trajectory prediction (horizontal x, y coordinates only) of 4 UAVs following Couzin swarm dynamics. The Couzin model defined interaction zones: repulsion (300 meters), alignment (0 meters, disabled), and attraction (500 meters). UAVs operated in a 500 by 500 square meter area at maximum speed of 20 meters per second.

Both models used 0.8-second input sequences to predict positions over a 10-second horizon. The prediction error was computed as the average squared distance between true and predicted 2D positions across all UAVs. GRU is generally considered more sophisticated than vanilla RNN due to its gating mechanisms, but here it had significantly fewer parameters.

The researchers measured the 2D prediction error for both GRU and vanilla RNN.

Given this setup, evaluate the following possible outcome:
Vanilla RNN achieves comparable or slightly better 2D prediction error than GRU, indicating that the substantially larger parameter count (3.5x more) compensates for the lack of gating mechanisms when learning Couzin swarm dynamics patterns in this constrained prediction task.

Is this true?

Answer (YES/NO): NO